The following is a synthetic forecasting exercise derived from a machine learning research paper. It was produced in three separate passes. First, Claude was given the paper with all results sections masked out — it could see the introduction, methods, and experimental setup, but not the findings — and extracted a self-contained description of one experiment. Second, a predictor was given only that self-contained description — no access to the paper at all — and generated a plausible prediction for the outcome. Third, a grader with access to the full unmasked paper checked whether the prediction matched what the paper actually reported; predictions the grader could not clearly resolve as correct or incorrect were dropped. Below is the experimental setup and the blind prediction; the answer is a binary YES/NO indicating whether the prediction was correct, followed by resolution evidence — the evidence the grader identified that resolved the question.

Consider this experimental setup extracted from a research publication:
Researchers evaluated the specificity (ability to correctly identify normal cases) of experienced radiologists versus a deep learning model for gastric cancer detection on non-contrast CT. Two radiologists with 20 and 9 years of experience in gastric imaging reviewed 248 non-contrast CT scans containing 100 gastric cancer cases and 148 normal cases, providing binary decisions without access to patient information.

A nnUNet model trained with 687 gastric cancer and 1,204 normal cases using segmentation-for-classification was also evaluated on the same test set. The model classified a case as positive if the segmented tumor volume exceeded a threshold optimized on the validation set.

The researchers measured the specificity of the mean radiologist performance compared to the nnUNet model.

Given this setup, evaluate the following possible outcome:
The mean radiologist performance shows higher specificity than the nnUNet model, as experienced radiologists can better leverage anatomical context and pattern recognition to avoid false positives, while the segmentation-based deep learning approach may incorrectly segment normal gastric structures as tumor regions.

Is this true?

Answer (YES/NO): NO